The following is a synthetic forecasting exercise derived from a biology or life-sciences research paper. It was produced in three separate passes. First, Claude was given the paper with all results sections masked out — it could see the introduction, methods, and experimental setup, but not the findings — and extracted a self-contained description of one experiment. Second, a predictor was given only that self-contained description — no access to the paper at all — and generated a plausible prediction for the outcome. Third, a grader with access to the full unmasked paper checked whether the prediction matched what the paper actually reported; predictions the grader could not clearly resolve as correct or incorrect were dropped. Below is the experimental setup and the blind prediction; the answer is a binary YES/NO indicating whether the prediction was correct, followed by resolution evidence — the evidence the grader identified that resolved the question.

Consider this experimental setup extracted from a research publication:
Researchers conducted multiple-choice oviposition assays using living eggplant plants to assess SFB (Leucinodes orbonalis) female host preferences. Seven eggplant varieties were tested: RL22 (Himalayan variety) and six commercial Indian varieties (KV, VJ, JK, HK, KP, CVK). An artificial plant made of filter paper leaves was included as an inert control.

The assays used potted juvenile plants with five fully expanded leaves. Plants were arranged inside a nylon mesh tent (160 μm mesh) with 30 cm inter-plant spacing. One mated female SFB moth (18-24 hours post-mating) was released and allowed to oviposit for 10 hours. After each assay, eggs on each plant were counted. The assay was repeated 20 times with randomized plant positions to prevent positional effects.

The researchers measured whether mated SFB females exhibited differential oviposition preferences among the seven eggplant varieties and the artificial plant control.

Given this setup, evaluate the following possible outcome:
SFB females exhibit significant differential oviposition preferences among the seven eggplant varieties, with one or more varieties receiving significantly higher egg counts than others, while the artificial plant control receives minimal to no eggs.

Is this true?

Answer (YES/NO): YES